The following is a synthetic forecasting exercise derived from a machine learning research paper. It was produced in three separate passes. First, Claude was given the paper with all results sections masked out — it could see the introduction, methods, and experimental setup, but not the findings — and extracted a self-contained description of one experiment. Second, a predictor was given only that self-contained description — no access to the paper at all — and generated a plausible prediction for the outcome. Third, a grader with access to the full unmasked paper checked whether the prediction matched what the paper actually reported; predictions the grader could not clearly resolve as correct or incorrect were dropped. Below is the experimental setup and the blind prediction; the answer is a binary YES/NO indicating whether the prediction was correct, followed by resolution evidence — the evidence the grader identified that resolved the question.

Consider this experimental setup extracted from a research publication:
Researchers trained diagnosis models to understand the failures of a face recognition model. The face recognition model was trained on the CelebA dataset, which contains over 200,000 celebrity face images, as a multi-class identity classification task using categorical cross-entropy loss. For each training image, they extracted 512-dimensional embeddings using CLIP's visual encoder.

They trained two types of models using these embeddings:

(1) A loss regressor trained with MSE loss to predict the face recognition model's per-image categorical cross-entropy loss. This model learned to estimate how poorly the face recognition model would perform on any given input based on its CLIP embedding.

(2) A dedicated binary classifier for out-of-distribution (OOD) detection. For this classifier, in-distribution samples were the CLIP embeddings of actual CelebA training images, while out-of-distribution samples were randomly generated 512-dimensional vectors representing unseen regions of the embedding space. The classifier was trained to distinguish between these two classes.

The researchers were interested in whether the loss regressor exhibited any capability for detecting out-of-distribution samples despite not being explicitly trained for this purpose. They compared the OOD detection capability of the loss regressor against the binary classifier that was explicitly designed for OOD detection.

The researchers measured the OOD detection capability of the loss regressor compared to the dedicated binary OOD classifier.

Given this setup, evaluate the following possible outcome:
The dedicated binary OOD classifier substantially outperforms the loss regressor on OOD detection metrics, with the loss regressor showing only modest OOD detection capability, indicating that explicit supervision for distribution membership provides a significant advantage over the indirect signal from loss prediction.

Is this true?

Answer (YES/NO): NO